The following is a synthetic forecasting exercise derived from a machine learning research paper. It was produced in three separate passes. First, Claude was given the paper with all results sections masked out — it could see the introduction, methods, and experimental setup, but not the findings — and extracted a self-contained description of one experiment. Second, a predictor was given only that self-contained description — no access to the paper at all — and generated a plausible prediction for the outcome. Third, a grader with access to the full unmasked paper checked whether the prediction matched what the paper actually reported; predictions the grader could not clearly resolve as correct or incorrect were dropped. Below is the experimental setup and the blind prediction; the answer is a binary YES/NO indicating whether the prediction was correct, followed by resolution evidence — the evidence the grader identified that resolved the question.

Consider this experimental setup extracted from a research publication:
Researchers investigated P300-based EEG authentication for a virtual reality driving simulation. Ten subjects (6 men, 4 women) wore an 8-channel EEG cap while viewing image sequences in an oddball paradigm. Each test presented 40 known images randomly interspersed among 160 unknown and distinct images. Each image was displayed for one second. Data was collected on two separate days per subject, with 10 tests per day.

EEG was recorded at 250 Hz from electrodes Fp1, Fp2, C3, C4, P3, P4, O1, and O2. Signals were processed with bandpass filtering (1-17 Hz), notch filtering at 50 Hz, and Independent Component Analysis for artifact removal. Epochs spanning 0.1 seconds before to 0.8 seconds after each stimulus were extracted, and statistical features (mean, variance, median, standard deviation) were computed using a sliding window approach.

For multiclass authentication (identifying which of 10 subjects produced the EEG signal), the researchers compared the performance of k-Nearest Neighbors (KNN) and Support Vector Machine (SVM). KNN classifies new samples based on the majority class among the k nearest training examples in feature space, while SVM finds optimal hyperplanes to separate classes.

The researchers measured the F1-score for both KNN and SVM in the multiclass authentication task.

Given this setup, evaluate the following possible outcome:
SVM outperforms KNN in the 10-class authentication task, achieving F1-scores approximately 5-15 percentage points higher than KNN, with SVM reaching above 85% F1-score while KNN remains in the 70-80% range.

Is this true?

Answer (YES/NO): NO